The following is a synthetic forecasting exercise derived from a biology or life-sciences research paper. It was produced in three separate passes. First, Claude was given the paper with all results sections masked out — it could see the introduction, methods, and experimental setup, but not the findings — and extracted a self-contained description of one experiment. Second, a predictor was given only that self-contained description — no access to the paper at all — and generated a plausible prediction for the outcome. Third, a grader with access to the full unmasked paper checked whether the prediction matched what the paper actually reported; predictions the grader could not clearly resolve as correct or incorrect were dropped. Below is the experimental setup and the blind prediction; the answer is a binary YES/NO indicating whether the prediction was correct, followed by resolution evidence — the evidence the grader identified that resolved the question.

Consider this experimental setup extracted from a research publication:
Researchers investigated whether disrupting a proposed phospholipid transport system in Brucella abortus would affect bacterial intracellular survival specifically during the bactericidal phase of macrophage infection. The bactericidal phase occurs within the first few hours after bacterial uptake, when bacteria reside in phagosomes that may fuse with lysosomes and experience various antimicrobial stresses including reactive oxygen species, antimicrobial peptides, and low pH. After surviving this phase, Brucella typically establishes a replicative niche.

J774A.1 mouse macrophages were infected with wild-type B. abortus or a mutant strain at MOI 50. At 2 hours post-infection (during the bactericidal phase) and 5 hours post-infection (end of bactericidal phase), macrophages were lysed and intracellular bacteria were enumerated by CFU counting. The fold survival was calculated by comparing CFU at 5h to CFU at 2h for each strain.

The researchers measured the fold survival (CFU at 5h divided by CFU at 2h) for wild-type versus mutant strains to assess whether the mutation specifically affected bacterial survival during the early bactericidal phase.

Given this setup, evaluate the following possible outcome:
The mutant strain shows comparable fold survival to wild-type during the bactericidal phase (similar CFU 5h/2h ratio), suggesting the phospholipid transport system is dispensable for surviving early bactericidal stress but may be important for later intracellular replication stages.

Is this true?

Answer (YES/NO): NO